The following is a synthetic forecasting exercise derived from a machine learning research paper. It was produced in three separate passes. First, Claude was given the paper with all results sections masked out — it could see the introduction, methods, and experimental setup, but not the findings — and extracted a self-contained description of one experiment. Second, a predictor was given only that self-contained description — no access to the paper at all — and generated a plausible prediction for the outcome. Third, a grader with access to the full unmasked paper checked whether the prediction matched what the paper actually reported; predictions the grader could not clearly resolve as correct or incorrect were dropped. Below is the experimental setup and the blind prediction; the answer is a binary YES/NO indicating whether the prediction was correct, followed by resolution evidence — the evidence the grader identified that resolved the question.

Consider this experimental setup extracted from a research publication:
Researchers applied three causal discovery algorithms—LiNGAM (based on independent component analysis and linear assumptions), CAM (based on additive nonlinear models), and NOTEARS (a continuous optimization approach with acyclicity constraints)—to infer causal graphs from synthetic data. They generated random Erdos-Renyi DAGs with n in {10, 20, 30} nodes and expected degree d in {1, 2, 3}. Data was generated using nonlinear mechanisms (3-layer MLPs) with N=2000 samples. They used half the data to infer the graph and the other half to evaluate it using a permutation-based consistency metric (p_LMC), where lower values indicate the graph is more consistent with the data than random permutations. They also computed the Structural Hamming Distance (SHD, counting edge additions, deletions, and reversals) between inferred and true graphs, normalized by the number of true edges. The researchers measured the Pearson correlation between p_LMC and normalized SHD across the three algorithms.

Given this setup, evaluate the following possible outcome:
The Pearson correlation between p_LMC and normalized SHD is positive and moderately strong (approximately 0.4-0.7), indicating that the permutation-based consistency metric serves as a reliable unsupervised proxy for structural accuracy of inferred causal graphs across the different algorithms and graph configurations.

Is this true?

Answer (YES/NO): NO